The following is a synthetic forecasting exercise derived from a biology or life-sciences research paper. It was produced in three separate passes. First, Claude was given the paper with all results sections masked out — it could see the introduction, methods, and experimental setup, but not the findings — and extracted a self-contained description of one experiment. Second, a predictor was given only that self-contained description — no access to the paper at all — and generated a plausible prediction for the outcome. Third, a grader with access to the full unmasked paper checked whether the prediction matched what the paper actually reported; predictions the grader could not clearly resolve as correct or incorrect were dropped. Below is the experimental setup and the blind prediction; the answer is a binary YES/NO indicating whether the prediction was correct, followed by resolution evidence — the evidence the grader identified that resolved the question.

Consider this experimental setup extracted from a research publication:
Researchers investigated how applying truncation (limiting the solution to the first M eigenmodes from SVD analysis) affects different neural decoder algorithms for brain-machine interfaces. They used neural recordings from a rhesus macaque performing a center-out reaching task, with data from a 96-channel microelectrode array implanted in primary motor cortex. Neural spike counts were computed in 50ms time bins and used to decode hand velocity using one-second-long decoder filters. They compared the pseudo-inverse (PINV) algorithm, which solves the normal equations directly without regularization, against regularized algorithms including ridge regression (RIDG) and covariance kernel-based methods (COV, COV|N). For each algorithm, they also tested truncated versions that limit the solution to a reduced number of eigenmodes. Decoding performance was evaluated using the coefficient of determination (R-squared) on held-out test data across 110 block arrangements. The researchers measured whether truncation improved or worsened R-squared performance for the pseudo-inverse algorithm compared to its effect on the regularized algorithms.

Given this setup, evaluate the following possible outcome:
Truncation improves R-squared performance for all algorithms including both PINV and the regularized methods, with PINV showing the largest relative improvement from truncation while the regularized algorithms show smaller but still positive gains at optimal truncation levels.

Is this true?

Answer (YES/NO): NO